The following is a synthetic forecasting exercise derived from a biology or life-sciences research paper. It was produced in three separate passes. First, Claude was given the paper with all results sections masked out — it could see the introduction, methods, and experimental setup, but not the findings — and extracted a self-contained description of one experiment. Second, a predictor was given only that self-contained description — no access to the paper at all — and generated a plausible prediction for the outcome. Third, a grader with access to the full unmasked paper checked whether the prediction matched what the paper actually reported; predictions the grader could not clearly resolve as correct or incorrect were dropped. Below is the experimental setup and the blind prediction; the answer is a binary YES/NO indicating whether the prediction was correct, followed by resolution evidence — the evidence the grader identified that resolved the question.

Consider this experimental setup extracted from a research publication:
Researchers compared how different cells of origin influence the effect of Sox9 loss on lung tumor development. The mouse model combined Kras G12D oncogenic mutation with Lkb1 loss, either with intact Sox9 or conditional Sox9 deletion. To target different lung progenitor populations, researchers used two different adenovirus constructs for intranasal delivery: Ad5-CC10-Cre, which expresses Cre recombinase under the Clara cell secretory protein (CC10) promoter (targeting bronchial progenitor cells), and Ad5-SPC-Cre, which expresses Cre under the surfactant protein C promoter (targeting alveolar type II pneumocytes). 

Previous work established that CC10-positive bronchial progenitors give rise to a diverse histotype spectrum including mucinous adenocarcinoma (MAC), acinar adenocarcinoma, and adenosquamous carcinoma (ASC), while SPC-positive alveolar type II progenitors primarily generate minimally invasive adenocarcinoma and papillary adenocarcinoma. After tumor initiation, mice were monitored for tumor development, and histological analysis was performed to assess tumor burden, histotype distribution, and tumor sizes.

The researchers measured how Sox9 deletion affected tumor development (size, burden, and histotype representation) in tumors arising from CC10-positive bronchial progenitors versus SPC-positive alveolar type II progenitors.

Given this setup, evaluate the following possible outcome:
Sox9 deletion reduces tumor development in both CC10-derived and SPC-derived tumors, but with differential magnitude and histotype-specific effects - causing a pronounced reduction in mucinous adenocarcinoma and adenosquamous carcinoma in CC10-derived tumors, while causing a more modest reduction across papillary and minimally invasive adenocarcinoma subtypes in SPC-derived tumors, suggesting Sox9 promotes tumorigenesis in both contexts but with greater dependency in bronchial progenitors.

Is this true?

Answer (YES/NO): NO